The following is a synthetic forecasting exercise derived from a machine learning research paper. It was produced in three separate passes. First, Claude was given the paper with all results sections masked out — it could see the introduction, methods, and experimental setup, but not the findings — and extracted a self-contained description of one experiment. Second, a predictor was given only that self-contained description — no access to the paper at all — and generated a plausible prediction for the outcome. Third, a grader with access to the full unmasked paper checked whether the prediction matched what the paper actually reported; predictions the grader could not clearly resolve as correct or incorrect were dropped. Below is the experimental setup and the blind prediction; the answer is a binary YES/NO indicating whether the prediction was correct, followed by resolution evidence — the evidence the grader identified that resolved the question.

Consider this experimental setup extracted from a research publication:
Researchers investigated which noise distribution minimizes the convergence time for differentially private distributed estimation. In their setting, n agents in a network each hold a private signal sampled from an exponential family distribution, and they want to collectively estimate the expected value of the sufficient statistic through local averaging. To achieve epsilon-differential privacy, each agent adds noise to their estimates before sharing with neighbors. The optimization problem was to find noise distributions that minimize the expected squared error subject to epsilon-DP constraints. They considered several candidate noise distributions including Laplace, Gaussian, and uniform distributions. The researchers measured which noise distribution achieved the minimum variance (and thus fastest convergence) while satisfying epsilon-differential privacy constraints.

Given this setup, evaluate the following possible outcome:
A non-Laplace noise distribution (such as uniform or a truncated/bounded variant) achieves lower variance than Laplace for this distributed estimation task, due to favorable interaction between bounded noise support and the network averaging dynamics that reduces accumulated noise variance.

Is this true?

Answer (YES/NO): NO